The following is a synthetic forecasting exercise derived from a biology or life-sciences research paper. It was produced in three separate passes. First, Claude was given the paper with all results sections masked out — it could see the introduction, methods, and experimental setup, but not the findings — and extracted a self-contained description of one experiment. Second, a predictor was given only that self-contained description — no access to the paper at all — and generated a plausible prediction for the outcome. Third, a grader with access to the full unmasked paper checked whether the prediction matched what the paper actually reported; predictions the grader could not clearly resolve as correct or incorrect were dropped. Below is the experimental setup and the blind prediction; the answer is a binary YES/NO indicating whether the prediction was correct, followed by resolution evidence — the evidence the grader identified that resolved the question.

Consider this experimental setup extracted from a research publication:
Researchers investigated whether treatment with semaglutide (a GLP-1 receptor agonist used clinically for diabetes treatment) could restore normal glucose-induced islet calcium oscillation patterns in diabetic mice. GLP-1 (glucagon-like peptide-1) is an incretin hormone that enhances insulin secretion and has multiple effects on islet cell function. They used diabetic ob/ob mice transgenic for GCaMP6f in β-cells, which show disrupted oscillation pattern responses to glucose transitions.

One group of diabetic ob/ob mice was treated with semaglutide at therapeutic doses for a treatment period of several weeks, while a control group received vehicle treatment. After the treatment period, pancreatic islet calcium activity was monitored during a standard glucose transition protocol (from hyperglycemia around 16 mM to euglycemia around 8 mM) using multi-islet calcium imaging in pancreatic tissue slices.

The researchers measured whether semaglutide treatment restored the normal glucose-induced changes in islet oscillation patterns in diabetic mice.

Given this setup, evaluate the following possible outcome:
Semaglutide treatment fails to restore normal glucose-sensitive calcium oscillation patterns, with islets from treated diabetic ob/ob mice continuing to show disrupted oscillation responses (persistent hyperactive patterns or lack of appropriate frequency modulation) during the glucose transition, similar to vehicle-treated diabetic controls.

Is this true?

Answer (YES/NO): NO